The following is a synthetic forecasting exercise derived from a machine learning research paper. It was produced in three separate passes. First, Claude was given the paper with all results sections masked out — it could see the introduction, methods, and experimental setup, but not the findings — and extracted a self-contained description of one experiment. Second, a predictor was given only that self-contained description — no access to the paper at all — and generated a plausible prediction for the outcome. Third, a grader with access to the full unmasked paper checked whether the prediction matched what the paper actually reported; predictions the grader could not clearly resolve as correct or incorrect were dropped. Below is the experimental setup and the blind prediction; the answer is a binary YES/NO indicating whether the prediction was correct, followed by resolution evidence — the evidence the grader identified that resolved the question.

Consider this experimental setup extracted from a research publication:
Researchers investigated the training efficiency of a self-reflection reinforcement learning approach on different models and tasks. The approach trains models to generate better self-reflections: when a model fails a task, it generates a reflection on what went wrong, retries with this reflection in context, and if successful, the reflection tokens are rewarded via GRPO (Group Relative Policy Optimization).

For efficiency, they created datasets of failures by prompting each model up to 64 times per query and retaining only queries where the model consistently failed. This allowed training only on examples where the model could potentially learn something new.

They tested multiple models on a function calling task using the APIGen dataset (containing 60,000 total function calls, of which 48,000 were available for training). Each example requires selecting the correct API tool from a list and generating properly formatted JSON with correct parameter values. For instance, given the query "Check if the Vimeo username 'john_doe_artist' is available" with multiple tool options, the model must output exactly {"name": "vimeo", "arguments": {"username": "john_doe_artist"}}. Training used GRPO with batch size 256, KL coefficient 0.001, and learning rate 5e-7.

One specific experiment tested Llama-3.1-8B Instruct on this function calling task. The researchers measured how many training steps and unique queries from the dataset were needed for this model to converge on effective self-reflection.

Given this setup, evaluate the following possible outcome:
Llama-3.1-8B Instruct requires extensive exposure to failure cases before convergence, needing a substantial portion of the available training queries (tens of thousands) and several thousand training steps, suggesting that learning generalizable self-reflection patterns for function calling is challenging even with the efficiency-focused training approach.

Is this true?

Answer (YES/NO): NO